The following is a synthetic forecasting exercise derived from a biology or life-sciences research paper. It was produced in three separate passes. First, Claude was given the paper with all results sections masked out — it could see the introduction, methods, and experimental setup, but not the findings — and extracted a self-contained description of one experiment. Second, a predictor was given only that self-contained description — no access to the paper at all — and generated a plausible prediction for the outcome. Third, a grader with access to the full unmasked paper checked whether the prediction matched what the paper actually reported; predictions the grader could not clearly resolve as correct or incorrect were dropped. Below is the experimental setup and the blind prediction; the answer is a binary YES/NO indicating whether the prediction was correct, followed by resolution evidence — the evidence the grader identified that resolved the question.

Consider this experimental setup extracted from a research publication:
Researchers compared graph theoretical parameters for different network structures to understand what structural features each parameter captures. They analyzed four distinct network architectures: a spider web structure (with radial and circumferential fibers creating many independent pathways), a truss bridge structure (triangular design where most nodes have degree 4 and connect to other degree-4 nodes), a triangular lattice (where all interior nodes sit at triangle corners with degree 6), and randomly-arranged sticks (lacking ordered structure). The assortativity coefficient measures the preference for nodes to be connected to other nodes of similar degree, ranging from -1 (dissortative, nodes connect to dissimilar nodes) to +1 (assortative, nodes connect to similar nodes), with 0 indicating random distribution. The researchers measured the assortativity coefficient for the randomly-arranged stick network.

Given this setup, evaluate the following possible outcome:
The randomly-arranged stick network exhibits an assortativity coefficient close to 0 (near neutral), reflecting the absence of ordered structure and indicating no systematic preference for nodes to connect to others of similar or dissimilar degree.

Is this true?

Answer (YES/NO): NO